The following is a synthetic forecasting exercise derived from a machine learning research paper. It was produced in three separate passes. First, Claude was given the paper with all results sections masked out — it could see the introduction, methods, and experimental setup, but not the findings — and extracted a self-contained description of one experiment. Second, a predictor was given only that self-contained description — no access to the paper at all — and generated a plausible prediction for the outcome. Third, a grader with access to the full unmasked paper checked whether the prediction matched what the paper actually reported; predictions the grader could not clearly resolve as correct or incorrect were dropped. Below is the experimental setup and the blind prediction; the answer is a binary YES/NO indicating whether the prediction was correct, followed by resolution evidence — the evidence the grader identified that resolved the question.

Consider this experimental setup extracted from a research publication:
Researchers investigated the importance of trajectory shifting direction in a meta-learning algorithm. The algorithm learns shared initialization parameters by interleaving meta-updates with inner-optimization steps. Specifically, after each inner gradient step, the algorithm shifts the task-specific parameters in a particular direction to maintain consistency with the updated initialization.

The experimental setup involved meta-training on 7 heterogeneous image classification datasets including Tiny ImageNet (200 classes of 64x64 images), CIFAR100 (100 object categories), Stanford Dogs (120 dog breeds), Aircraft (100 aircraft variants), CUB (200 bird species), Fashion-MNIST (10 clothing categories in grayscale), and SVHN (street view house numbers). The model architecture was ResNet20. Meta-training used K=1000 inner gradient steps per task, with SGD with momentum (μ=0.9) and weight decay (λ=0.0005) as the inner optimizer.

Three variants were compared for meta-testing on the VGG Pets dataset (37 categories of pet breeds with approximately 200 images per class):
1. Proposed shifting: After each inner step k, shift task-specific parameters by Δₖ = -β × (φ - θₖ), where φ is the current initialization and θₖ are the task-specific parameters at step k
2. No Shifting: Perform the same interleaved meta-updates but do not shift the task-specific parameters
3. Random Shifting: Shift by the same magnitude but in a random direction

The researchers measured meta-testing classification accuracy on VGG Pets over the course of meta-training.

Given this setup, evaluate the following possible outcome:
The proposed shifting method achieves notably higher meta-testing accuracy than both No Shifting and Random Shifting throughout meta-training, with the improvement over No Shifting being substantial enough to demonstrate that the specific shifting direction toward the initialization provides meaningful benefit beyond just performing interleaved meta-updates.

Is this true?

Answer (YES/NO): YES